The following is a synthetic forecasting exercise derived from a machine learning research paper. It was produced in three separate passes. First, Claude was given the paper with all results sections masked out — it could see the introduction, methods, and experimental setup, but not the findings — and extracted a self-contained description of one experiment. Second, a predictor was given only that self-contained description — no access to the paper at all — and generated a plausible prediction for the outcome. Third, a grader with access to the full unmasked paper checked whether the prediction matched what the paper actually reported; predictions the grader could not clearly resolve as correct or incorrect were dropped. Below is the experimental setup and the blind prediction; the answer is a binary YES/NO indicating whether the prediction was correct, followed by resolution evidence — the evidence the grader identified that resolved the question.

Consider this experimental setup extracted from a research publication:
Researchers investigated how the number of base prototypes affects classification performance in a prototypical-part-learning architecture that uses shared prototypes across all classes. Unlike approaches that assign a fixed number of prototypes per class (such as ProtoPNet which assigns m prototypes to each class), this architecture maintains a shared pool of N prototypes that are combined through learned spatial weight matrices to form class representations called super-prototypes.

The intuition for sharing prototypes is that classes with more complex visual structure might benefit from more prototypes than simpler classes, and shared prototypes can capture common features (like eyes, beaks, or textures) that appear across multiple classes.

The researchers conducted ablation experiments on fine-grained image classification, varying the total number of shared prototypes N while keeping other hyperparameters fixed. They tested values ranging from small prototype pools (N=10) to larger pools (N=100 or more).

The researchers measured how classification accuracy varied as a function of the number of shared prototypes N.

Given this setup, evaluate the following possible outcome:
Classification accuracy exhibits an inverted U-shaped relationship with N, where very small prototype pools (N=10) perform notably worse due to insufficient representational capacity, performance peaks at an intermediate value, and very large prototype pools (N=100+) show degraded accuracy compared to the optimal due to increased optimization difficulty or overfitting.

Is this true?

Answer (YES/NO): NO